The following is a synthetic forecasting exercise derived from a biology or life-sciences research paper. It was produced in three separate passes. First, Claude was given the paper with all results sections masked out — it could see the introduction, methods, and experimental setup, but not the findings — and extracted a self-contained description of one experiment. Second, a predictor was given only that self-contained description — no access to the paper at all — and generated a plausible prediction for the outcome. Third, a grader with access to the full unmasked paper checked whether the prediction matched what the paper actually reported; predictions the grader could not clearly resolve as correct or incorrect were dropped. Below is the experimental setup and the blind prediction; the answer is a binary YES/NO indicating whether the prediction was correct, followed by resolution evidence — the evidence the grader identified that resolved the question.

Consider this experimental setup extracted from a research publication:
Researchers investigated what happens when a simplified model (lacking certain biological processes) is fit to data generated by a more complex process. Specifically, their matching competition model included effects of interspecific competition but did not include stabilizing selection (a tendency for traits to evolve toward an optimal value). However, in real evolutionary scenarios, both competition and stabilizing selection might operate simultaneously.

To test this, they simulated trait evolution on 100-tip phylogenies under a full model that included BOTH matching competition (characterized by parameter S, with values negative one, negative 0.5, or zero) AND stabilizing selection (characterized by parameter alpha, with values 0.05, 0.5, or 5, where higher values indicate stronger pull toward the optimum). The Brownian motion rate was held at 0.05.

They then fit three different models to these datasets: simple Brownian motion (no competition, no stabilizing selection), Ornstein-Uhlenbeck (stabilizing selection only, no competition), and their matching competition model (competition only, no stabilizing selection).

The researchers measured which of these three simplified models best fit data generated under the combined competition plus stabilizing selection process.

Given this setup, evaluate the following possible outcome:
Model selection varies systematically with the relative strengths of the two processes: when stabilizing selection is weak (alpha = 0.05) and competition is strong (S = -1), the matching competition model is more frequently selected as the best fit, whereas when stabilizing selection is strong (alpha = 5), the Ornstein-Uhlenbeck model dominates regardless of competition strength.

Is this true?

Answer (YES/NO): NO